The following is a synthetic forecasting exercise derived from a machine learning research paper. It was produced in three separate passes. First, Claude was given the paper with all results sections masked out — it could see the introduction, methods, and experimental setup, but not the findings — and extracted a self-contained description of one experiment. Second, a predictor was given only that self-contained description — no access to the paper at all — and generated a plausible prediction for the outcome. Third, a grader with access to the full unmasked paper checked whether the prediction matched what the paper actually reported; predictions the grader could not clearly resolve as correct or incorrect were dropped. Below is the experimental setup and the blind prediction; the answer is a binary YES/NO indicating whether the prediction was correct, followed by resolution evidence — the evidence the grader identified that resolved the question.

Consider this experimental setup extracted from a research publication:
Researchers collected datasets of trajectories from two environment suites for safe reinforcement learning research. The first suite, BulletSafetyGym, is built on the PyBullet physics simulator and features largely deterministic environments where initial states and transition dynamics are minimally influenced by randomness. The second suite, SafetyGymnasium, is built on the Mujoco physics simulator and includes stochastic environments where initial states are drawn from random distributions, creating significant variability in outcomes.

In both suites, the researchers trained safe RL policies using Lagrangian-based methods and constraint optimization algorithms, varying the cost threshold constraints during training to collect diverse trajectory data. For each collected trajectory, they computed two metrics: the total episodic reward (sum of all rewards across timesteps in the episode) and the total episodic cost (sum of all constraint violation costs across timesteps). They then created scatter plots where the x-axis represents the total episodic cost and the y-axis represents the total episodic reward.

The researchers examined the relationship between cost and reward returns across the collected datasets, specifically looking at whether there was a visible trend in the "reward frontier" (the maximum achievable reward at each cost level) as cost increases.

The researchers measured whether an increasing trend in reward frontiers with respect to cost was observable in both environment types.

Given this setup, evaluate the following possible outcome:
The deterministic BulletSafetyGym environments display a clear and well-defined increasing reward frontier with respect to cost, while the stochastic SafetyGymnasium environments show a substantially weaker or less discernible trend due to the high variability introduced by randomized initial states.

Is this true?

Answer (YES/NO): YES